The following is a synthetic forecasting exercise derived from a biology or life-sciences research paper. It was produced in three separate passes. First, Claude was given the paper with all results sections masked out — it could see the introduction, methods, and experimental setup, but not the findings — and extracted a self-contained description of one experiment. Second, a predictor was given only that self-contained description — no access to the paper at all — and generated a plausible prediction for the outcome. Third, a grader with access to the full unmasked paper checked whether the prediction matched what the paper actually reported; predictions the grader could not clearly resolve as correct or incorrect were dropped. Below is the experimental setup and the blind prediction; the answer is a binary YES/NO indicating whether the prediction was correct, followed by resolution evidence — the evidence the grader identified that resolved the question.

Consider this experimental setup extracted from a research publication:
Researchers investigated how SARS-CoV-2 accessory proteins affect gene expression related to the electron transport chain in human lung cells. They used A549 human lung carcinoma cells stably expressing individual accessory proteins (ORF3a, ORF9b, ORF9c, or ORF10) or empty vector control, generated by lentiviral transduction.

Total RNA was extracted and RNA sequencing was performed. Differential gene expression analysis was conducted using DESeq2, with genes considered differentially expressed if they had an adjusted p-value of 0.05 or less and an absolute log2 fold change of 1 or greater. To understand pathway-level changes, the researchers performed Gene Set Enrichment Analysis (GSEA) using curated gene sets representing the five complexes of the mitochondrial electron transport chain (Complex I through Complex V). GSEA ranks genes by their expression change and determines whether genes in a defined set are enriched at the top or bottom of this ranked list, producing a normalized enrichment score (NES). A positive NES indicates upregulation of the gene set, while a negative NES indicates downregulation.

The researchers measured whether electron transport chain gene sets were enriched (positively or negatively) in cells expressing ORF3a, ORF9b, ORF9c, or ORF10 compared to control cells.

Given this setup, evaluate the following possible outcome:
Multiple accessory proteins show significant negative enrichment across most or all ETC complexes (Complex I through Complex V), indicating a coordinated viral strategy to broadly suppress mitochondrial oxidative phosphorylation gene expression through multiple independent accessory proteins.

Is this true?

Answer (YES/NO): NO